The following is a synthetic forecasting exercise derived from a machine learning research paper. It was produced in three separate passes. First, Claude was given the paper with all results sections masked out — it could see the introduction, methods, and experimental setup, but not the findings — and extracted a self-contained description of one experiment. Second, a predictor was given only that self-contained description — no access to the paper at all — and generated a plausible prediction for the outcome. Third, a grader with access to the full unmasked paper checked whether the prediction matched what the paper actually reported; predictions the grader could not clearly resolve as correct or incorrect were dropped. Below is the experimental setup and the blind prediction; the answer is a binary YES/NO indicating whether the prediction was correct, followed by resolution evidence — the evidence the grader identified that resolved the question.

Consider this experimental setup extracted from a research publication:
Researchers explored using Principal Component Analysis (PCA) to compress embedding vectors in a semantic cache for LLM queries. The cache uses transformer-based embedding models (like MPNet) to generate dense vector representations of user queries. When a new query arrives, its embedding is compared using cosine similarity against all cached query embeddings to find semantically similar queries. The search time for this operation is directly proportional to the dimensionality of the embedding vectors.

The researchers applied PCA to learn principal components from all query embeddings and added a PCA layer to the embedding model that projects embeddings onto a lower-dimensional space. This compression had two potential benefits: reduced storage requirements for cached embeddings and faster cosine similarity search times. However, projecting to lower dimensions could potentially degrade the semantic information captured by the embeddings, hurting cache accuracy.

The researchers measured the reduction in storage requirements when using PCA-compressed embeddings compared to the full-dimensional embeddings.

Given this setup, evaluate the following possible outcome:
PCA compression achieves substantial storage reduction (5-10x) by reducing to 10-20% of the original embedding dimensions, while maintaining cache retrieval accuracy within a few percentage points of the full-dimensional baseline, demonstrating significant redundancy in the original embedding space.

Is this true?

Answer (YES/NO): NO